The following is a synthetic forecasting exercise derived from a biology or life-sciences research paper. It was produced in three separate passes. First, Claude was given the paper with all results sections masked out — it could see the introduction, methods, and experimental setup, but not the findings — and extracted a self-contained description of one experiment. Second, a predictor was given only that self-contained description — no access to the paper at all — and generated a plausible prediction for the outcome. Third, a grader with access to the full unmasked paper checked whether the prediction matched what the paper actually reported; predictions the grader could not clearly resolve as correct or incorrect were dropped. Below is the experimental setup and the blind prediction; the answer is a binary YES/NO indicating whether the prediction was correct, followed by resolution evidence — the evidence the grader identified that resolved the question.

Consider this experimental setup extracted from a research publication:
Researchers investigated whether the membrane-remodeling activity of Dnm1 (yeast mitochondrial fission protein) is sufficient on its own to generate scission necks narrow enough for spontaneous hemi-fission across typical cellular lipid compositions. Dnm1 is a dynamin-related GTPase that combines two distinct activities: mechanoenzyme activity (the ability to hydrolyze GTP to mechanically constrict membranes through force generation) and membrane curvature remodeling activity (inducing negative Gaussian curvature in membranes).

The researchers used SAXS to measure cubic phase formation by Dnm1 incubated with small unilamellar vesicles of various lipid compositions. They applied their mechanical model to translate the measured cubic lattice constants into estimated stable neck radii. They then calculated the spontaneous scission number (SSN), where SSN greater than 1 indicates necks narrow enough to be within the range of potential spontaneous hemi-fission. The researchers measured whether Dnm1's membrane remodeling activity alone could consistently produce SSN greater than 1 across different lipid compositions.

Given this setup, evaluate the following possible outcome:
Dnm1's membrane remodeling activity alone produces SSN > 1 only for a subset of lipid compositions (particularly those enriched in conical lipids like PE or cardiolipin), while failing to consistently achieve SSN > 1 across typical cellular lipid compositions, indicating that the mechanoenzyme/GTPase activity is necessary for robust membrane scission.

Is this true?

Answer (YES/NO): NO